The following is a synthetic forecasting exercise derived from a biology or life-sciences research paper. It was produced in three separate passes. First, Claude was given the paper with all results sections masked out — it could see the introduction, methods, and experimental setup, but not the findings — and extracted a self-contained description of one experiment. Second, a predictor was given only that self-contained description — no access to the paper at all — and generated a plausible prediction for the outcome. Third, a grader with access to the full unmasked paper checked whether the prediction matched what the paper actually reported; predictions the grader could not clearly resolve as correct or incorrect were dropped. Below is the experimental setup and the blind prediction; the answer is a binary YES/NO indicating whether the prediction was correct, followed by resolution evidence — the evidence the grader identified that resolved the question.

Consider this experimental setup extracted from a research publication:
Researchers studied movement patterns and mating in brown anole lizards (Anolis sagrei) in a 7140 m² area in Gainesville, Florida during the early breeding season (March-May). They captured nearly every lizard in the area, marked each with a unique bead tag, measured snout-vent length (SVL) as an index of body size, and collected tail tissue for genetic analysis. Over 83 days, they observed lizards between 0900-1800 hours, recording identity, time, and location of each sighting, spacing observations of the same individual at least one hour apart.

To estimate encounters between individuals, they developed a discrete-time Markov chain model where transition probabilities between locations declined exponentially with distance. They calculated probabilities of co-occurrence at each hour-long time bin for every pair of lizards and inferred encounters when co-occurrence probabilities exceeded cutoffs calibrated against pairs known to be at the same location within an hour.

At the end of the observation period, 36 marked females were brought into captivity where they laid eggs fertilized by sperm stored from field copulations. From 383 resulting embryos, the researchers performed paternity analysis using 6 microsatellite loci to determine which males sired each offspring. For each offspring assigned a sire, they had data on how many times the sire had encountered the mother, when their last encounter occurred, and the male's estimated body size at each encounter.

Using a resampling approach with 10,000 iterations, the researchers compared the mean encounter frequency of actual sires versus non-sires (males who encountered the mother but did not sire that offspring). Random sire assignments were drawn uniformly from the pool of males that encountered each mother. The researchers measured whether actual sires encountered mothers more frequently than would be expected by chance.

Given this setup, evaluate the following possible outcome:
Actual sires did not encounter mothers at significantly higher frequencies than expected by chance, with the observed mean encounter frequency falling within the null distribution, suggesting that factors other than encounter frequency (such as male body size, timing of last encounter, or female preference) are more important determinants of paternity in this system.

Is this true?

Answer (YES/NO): NO